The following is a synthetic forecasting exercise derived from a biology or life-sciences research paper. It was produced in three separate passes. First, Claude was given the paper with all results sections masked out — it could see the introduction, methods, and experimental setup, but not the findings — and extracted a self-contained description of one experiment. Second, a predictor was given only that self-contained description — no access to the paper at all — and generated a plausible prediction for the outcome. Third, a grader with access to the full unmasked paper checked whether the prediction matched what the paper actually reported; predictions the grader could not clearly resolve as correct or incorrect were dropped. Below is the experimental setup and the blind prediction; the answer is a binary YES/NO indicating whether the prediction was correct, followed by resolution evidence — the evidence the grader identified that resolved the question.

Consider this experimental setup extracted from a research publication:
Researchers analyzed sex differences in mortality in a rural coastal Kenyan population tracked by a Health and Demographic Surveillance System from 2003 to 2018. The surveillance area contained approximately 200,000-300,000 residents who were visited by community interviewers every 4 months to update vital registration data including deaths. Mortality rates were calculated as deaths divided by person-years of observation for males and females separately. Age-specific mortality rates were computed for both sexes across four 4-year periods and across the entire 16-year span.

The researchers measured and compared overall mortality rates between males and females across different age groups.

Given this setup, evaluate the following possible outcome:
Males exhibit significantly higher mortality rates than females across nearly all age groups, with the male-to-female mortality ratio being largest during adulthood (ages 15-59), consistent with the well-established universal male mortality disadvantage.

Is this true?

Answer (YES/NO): YES